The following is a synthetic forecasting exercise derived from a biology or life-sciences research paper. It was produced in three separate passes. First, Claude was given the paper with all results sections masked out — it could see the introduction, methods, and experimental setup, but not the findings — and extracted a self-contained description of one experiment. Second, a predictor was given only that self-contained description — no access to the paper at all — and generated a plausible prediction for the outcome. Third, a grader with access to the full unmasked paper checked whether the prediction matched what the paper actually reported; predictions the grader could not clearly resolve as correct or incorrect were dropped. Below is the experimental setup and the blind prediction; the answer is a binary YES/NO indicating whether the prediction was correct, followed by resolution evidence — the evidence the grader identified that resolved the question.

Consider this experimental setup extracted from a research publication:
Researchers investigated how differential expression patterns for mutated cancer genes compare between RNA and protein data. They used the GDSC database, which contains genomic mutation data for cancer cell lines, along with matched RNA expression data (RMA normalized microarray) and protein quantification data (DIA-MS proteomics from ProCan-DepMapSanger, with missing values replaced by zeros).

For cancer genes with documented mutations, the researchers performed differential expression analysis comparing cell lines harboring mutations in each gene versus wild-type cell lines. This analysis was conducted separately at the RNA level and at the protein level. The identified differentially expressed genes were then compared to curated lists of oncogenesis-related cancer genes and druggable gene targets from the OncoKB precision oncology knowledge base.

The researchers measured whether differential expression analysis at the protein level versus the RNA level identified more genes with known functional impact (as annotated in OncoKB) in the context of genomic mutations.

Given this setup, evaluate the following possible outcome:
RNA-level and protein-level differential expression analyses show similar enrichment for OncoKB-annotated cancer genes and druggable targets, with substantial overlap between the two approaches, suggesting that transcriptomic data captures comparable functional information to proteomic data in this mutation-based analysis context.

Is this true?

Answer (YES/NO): NO